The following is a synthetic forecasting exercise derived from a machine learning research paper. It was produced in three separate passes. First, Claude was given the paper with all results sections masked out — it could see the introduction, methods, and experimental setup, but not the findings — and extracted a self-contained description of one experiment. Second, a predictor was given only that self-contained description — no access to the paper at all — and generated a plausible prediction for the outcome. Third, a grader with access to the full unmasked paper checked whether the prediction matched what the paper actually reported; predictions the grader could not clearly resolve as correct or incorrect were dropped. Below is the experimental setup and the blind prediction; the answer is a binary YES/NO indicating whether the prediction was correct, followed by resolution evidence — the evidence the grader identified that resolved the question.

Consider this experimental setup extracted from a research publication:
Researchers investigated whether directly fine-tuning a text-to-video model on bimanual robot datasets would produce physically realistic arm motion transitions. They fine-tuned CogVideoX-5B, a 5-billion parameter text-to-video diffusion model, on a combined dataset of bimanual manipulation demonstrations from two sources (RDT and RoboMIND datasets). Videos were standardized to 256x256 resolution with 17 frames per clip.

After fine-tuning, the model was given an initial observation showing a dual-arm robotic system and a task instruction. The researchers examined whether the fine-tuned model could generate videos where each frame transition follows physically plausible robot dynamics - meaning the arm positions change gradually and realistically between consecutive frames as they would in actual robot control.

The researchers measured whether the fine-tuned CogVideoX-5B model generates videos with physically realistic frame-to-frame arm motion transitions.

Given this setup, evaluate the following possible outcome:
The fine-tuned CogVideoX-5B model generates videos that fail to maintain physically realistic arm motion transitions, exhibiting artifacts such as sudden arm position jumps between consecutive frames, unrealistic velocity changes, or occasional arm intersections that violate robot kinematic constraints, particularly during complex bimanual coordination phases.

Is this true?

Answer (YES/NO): YES